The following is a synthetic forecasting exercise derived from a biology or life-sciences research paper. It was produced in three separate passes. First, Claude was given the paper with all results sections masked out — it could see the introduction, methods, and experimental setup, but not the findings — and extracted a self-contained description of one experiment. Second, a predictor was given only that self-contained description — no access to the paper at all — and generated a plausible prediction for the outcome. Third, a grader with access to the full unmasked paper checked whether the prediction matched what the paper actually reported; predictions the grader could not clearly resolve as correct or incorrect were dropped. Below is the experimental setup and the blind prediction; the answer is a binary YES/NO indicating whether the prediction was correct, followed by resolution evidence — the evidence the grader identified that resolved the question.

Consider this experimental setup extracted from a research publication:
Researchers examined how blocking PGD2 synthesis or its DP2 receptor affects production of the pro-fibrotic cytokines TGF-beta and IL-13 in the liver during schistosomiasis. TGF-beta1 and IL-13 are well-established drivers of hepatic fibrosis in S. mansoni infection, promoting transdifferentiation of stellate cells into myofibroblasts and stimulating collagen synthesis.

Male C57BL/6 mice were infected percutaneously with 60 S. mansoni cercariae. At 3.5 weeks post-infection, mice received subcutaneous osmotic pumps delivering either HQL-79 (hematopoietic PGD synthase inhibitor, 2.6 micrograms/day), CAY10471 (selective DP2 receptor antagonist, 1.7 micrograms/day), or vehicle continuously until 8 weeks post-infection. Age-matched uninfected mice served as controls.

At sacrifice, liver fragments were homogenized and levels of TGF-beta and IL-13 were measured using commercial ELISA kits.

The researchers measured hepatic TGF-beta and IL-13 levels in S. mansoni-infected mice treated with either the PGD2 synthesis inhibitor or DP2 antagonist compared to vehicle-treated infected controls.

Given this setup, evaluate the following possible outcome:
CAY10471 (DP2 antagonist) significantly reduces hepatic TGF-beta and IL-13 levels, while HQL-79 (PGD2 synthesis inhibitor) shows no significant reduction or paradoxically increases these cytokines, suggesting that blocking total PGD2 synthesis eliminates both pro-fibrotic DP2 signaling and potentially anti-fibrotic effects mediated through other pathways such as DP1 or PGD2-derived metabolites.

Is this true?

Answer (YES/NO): NO